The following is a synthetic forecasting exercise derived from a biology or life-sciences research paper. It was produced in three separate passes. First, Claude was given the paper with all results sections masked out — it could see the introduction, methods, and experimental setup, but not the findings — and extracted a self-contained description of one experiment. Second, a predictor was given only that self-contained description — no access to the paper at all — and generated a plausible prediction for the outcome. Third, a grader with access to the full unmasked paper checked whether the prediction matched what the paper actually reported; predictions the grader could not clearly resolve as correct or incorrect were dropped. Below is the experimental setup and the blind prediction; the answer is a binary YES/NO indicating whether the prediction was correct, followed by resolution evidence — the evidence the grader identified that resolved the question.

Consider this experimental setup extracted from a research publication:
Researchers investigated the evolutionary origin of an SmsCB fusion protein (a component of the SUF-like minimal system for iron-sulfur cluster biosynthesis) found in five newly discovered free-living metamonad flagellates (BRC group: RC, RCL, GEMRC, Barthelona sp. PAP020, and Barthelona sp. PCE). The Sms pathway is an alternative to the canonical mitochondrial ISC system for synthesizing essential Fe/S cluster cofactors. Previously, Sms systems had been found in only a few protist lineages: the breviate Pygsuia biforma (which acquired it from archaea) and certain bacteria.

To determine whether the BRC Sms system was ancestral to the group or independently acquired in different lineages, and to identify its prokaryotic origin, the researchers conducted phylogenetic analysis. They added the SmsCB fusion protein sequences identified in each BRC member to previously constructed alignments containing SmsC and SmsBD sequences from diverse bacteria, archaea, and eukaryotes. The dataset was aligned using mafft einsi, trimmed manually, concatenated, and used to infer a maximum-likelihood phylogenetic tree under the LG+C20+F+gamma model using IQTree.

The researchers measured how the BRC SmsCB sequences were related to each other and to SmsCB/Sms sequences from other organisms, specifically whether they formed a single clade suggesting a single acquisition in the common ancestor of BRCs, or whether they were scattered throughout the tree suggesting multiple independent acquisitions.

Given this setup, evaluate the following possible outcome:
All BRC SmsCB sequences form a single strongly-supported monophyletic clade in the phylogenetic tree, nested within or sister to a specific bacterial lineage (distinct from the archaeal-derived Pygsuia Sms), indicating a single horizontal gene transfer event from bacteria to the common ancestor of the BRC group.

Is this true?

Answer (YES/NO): NO